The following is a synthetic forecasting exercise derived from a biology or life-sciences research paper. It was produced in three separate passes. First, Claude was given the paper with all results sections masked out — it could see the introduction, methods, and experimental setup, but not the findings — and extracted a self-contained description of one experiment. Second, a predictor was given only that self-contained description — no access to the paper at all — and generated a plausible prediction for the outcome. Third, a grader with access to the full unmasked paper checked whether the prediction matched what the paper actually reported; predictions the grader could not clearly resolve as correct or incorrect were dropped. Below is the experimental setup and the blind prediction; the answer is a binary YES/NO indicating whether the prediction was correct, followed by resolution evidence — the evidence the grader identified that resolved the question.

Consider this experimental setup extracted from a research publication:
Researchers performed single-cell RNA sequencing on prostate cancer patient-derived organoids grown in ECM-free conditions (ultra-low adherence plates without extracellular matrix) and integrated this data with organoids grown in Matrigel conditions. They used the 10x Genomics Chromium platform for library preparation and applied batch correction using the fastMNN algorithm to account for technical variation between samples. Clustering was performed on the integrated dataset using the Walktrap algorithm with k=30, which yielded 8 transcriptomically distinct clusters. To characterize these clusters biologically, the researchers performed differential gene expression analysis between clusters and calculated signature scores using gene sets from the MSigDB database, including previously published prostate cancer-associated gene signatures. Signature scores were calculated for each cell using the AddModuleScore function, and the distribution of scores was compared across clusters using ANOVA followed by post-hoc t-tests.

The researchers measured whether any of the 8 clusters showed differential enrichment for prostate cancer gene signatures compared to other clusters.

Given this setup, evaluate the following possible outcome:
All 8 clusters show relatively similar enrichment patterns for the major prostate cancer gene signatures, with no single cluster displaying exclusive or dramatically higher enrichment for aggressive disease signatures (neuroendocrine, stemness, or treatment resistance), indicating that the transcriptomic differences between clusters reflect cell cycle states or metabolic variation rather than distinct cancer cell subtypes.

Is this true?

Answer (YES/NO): NO